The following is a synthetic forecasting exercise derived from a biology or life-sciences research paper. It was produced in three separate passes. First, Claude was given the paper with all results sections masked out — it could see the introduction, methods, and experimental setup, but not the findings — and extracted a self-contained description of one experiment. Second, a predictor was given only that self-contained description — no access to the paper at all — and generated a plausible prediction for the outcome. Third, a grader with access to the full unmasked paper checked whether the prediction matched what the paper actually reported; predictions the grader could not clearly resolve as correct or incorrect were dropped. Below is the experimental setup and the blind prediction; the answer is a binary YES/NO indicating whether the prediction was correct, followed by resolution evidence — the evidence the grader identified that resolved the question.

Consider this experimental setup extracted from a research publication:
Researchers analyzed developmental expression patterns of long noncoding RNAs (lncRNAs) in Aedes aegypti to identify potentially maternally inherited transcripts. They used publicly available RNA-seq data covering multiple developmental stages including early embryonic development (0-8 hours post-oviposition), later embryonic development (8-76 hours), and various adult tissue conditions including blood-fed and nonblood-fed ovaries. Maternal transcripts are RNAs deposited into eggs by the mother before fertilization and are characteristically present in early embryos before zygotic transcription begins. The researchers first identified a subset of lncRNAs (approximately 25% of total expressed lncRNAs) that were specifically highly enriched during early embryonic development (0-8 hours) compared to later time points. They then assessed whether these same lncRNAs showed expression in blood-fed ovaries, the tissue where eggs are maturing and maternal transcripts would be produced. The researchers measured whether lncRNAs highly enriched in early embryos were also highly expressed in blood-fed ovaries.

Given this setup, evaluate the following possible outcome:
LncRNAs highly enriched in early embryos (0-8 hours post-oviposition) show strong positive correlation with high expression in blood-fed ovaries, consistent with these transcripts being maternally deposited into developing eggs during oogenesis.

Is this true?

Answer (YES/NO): YES